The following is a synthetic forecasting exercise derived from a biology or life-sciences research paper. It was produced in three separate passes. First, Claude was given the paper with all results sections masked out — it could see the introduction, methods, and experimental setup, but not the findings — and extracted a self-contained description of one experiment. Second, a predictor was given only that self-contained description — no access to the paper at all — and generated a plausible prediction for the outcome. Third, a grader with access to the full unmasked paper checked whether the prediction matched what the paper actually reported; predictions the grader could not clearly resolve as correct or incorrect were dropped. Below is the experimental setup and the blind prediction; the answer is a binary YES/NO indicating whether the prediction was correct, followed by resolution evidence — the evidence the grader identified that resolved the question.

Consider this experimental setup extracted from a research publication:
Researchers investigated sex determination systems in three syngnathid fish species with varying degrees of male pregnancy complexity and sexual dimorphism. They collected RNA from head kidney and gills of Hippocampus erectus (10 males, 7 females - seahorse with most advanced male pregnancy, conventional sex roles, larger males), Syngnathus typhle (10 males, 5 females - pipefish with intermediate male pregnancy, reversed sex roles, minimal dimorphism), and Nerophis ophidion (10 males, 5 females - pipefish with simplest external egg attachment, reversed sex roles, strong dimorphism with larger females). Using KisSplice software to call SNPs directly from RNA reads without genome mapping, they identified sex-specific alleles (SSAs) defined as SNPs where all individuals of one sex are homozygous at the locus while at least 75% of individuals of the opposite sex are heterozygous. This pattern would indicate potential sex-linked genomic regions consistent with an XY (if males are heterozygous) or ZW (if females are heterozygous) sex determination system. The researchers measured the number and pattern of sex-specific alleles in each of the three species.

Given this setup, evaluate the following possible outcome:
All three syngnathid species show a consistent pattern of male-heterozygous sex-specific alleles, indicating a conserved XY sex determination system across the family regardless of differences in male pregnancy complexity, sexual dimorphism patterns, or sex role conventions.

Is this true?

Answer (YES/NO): NO